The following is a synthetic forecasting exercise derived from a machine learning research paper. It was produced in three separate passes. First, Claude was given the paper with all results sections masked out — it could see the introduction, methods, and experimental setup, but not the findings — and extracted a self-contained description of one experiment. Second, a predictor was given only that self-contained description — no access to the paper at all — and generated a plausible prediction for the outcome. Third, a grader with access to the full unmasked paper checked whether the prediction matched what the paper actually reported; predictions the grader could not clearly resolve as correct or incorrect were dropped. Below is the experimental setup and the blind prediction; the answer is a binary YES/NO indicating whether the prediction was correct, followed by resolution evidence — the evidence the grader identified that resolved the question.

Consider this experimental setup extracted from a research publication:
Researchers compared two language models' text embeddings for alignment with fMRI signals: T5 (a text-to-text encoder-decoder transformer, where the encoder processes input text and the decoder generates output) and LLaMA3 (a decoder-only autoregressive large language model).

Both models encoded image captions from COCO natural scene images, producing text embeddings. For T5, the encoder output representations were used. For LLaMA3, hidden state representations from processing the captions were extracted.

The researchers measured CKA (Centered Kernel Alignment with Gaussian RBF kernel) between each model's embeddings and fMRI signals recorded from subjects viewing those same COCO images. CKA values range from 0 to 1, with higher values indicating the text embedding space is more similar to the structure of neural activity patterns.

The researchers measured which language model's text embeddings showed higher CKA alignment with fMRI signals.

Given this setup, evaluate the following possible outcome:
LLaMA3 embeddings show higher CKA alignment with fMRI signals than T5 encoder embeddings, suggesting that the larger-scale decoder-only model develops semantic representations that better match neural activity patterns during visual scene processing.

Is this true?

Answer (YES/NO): NO